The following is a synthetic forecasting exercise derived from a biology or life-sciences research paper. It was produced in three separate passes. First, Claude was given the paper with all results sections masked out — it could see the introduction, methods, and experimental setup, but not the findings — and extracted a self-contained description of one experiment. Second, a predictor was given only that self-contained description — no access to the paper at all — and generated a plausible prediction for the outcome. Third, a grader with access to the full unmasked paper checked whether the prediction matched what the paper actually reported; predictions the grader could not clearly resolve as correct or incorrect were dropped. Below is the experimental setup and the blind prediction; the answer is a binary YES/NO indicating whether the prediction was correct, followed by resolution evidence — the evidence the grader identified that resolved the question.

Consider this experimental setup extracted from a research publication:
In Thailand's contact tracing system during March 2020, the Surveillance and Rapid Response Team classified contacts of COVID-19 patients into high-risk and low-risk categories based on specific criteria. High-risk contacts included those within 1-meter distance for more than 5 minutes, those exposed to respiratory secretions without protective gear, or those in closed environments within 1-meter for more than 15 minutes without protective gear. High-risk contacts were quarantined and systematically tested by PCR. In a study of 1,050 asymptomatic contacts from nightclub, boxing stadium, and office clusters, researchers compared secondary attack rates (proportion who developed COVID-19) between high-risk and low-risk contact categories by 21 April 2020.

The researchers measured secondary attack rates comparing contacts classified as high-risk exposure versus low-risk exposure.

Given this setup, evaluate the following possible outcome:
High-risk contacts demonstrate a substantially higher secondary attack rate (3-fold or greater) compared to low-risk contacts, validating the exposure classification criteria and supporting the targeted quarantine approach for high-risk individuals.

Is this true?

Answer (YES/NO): YES